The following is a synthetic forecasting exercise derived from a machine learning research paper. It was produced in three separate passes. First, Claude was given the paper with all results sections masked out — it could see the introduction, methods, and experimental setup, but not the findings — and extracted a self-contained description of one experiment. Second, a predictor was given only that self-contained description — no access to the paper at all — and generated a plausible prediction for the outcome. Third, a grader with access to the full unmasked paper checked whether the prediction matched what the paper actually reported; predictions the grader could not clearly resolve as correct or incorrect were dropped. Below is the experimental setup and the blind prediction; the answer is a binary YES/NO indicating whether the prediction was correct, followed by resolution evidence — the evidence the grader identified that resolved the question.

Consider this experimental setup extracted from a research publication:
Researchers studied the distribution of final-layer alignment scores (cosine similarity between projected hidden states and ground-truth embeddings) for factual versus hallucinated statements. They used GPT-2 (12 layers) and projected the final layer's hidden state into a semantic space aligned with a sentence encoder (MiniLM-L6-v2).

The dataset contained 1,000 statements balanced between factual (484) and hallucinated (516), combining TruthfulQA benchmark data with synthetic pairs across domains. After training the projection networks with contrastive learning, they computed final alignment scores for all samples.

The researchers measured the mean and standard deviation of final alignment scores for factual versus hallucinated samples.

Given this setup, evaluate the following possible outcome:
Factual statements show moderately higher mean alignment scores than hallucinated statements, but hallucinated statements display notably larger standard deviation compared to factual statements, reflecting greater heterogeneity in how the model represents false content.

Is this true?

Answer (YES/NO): NO